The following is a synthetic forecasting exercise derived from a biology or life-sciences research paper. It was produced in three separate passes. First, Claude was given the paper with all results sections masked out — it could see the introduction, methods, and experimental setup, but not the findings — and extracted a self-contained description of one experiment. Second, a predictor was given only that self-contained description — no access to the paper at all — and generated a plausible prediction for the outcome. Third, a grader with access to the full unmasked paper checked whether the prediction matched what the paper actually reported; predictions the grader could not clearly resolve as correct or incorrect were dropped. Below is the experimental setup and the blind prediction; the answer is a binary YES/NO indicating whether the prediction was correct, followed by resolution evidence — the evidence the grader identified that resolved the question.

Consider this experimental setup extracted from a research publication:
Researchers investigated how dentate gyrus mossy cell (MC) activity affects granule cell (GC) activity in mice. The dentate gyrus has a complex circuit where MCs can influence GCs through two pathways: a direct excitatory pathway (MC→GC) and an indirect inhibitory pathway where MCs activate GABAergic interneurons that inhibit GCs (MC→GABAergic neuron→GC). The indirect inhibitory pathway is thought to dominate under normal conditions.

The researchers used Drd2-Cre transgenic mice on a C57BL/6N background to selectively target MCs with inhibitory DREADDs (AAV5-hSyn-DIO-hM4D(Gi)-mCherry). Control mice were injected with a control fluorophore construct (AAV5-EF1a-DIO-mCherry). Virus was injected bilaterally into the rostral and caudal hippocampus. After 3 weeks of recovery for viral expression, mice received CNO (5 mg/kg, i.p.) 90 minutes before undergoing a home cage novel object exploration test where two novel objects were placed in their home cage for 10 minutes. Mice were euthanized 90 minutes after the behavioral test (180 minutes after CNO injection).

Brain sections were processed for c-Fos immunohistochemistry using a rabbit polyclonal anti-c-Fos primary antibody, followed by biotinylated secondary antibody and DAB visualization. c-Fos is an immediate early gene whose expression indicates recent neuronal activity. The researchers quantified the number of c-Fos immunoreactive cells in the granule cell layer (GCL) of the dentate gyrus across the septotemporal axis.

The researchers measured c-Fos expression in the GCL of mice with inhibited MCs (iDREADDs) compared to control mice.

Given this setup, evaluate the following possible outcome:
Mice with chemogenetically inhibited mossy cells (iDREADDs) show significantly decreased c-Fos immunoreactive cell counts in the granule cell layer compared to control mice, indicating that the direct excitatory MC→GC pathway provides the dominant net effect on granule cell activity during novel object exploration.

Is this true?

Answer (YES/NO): NO